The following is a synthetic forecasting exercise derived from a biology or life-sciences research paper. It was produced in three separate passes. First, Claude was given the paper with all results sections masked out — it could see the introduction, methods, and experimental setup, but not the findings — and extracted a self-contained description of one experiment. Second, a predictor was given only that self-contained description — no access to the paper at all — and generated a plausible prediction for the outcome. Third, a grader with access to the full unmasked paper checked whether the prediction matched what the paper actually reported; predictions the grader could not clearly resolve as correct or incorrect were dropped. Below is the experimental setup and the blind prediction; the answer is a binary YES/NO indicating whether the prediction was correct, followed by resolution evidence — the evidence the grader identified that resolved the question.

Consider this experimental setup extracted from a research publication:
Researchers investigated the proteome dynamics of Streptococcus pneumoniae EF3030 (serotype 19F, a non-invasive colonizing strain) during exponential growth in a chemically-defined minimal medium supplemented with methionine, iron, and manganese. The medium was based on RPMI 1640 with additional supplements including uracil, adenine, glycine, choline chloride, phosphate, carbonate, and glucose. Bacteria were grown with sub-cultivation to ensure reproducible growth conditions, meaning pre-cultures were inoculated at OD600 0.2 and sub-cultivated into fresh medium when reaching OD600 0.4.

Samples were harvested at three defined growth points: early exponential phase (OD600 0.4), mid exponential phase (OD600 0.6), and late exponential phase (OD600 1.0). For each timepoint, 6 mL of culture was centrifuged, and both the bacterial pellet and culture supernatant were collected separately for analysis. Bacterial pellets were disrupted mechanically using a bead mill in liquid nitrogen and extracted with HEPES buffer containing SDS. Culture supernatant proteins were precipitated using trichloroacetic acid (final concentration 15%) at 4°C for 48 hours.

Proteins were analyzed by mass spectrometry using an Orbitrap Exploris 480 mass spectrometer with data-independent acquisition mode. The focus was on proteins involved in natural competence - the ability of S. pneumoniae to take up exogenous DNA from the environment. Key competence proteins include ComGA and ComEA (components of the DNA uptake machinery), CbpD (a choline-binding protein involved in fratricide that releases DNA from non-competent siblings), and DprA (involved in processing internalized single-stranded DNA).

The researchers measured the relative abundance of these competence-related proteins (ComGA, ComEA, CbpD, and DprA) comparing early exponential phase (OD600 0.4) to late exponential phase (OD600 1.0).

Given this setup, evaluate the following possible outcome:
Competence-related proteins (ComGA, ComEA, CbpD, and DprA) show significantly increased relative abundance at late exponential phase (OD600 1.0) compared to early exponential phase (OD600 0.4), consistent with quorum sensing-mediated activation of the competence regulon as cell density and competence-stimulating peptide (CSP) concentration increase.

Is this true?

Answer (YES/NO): NO